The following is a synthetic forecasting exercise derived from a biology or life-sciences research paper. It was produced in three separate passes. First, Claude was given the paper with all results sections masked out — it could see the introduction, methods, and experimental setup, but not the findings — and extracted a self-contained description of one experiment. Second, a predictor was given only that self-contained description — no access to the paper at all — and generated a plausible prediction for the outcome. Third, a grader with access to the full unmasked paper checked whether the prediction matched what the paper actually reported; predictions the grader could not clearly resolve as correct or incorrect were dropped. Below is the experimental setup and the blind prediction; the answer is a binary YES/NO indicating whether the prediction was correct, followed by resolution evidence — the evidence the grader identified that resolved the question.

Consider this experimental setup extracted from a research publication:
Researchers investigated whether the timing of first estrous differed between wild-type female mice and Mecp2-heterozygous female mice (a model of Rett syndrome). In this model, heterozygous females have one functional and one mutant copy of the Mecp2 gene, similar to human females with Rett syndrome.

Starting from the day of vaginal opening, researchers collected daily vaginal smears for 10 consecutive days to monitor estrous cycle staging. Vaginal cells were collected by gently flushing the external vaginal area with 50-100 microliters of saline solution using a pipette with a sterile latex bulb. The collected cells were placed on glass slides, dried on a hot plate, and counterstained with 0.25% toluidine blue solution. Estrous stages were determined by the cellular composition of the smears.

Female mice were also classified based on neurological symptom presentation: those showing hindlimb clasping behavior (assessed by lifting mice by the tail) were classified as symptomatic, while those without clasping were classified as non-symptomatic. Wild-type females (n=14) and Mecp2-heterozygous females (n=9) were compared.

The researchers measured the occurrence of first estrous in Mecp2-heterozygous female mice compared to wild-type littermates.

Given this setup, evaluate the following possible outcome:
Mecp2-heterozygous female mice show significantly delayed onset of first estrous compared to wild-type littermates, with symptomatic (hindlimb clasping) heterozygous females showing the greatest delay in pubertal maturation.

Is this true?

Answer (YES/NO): NO